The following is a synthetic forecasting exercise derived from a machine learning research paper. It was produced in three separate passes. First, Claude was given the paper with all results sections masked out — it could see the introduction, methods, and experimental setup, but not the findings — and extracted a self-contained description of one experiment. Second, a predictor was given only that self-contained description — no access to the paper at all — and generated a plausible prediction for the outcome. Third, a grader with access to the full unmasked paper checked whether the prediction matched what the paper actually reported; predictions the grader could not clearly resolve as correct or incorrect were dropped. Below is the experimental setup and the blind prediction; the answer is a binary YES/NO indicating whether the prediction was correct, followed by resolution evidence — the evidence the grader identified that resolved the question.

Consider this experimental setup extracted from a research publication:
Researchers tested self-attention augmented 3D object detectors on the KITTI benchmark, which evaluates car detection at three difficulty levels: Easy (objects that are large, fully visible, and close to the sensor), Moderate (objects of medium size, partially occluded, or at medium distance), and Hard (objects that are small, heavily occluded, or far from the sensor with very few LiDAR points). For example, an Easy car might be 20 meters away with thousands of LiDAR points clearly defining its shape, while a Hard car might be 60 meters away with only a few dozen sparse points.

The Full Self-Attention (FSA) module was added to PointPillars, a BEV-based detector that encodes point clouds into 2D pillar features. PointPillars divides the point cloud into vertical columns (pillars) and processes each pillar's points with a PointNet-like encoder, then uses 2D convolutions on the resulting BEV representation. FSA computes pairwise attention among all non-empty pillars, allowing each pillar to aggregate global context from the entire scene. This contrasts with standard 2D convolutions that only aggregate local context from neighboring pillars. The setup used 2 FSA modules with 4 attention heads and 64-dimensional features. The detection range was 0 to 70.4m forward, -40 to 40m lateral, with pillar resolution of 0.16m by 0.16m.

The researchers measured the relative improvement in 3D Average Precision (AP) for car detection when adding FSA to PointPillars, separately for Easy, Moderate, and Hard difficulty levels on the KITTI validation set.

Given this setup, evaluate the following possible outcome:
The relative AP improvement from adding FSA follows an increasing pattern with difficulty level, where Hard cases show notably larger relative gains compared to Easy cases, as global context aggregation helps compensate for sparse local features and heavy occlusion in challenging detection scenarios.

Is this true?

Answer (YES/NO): YES